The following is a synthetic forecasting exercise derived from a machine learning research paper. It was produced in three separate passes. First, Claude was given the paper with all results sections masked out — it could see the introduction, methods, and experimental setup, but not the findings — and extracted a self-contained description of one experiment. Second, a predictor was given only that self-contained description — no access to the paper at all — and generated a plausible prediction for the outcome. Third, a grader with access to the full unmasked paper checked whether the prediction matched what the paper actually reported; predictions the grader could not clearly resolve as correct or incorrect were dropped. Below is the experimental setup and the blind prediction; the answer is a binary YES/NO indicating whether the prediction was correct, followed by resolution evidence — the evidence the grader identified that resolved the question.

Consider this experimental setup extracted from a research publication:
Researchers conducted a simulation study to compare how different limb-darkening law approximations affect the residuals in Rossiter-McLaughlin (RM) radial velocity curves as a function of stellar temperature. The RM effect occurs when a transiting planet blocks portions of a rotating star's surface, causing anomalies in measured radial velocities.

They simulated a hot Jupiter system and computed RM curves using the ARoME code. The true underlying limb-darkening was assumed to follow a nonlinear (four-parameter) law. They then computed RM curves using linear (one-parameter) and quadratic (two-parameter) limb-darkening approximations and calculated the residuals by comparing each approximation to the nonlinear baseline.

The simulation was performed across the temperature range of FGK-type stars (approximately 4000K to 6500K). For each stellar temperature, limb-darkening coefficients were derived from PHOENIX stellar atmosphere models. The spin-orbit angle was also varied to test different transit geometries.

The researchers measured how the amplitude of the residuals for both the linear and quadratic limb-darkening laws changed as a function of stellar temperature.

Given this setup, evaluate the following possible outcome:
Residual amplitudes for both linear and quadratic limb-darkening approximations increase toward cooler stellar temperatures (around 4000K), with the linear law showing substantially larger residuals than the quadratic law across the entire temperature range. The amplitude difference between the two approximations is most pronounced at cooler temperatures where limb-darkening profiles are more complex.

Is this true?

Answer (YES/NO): NO